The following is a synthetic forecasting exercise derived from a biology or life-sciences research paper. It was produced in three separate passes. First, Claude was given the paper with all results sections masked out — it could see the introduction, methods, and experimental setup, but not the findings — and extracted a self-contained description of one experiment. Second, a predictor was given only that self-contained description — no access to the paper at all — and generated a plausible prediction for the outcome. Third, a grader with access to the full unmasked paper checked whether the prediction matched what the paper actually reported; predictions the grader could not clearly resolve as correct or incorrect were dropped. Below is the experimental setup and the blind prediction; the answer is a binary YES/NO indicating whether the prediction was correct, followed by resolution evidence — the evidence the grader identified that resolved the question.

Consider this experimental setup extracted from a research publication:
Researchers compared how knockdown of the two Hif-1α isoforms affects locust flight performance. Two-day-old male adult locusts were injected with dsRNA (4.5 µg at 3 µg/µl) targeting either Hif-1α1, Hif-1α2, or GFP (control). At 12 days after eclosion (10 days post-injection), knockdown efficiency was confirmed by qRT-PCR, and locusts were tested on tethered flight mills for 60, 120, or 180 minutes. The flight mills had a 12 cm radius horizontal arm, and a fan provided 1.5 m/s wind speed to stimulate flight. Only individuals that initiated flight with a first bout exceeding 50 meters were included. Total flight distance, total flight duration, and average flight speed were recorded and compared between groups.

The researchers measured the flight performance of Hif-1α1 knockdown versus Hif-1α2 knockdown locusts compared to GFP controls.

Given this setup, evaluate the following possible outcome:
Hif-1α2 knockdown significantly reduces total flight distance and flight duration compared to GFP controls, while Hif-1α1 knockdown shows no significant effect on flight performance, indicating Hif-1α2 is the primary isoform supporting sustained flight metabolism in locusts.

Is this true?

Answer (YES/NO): YES